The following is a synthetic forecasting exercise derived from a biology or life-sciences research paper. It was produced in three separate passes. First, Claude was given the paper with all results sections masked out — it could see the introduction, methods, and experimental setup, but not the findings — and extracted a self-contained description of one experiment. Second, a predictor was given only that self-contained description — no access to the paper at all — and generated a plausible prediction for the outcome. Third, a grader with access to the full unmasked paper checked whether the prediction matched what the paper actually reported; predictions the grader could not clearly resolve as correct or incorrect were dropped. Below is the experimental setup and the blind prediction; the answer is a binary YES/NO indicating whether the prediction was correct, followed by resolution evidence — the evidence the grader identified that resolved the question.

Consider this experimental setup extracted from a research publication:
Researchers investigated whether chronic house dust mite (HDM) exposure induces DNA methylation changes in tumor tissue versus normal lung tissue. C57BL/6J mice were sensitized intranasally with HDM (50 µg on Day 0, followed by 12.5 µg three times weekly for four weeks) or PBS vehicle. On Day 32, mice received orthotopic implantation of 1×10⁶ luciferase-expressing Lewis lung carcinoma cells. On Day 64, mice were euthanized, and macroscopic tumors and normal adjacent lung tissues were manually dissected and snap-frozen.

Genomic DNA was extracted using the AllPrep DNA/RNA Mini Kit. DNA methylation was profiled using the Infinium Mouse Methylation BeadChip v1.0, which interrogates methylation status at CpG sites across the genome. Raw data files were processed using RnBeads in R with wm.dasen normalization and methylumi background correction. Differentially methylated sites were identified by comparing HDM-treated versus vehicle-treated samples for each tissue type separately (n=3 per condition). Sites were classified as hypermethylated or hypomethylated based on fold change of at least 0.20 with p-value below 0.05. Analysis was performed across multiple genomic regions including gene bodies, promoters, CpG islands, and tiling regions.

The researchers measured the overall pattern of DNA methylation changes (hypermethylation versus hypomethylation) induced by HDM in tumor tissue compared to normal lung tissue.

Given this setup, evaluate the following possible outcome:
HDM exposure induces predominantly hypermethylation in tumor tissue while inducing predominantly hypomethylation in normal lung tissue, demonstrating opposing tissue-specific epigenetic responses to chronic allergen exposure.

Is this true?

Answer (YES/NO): NO